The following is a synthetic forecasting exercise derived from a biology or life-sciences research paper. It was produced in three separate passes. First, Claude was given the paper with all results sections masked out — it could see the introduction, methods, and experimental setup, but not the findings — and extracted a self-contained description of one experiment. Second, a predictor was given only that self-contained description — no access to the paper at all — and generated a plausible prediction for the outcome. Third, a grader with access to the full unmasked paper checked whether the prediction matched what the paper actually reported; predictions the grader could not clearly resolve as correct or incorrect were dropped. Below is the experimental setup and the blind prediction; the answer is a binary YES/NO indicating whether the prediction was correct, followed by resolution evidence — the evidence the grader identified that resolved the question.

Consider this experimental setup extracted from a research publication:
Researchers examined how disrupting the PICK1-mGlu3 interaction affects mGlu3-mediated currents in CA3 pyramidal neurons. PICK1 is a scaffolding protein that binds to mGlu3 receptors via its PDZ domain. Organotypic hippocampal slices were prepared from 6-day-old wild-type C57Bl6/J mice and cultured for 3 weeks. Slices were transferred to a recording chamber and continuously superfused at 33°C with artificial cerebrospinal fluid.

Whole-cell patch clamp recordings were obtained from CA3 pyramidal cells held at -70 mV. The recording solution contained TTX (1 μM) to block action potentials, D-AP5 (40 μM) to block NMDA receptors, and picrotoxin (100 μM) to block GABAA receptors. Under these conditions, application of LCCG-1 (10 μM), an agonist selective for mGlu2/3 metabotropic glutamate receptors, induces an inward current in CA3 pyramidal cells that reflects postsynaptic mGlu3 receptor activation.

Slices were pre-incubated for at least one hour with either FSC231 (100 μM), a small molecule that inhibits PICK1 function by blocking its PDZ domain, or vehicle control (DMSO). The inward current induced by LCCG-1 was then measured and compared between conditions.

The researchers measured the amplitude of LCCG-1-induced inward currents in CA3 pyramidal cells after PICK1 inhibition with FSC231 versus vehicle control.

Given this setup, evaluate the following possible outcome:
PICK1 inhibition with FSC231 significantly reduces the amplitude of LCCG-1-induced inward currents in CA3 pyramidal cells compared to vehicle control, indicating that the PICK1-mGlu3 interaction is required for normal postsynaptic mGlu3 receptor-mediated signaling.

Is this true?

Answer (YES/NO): YES